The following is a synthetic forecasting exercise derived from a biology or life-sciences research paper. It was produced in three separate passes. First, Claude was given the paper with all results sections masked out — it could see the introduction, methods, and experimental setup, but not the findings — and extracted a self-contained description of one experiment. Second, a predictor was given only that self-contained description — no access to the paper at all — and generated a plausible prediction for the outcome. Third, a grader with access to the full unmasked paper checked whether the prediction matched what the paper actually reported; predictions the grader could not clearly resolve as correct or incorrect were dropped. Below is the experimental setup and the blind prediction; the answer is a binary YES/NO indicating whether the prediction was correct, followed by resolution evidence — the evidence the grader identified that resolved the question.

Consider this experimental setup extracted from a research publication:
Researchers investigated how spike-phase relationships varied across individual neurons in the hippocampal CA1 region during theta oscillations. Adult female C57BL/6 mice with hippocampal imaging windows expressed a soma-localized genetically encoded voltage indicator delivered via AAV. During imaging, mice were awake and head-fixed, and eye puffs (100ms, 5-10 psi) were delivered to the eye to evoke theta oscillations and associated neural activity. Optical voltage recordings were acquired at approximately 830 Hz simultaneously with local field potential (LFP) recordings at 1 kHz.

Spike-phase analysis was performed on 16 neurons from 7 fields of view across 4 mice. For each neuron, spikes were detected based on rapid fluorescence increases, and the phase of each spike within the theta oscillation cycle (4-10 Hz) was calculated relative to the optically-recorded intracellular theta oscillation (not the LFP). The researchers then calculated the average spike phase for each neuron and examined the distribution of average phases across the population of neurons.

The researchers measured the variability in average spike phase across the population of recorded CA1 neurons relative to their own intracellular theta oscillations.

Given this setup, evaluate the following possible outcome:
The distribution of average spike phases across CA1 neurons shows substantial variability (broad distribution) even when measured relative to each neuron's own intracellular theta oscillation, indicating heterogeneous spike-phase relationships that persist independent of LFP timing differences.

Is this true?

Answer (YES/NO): NO